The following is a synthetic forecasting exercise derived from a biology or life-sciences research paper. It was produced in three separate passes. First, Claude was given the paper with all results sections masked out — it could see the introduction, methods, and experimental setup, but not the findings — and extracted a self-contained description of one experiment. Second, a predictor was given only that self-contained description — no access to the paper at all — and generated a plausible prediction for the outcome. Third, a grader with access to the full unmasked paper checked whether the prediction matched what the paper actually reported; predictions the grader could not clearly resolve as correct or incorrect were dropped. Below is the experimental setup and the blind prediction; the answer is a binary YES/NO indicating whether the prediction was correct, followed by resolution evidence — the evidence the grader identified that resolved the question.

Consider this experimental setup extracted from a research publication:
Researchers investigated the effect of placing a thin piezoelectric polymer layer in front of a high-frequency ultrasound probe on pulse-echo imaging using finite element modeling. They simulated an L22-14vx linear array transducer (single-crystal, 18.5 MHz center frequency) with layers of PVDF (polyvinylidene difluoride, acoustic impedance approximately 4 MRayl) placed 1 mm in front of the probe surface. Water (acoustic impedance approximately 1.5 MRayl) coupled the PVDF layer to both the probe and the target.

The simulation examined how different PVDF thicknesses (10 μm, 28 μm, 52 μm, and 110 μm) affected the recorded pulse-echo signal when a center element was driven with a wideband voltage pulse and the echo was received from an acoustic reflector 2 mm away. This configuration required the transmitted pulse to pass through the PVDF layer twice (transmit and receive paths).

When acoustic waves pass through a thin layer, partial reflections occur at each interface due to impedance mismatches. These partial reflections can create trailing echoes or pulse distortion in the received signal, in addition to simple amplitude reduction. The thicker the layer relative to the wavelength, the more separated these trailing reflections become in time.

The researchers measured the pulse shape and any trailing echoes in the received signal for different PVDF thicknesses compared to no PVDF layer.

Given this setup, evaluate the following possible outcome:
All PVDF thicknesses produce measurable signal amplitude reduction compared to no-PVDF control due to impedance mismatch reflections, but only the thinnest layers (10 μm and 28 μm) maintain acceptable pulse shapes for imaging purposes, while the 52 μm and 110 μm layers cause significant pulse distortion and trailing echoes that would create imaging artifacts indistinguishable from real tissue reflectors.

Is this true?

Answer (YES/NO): NO